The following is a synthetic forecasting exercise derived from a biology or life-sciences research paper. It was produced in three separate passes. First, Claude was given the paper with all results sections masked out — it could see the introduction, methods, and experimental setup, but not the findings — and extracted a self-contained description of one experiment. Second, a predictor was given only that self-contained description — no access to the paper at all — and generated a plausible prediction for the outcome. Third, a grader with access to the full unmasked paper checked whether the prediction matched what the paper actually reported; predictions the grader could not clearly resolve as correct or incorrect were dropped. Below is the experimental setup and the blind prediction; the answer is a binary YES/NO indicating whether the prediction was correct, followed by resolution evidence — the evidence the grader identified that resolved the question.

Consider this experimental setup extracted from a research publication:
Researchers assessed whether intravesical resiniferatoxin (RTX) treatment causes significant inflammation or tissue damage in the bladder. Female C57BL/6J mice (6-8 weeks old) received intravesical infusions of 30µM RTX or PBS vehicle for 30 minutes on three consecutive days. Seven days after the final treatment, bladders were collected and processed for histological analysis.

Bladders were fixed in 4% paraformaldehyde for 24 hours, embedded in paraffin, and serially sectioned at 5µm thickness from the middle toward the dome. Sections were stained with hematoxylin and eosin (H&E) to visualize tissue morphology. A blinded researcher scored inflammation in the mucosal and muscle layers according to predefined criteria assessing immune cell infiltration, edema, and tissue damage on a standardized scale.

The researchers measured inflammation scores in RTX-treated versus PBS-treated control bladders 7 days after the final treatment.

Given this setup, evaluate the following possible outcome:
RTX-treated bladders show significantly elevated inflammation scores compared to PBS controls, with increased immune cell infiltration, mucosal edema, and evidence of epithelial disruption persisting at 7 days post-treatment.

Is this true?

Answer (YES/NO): NO